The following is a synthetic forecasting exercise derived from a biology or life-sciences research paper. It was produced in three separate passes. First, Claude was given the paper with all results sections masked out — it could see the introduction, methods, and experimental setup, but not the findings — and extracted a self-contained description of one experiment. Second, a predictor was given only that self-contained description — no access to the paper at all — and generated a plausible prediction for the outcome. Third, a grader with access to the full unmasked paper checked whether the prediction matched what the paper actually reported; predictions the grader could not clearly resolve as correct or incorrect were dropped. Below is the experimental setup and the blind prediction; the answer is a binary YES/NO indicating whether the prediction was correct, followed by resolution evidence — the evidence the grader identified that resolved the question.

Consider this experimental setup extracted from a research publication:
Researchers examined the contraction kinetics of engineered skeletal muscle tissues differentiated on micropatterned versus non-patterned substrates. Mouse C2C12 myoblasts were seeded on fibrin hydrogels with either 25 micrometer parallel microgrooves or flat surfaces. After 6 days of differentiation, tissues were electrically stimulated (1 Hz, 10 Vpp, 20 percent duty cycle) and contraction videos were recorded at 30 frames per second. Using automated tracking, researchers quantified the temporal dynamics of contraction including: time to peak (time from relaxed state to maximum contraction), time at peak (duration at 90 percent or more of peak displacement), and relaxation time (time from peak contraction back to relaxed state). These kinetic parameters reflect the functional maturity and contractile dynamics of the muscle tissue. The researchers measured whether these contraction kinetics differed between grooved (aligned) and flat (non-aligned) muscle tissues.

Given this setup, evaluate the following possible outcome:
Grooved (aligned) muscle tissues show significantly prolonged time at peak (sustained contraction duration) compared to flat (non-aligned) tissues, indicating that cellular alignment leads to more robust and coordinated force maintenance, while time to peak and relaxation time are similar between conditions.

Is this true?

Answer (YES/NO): NO